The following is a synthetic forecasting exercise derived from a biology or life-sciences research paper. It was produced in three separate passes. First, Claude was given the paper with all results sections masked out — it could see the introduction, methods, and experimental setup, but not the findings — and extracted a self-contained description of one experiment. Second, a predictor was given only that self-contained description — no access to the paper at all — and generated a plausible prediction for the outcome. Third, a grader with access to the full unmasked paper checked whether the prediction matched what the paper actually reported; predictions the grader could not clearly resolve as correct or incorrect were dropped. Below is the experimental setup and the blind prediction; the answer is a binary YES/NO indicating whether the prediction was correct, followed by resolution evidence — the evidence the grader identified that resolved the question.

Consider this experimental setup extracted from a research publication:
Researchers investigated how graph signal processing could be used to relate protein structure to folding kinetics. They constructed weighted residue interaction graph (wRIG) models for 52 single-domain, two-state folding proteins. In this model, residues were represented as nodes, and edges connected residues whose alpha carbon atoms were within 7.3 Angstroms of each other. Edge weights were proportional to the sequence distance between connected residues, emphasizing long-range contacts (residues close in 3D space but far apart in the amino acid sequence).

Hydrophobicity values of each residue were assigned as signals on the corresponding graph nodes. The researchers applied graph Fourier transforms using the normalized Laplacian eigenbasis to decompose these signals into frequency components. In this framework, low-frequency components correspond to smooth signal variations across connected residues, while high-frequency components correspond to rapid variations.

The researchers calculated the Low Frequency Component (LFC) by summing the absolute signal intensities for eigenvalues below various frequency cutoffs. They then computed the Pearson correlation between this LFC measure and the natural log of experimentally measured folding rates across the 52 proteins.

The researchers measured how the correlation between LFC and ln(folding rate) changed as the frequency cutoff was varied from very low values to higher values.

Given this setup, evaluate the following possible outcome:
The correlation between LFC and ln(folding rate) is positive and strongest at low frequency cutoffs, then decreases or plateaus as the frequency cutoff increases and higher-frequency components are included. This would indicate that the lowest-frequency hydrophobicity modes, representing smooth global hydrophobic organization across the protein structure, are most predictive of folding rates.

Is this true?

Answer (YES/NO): NO